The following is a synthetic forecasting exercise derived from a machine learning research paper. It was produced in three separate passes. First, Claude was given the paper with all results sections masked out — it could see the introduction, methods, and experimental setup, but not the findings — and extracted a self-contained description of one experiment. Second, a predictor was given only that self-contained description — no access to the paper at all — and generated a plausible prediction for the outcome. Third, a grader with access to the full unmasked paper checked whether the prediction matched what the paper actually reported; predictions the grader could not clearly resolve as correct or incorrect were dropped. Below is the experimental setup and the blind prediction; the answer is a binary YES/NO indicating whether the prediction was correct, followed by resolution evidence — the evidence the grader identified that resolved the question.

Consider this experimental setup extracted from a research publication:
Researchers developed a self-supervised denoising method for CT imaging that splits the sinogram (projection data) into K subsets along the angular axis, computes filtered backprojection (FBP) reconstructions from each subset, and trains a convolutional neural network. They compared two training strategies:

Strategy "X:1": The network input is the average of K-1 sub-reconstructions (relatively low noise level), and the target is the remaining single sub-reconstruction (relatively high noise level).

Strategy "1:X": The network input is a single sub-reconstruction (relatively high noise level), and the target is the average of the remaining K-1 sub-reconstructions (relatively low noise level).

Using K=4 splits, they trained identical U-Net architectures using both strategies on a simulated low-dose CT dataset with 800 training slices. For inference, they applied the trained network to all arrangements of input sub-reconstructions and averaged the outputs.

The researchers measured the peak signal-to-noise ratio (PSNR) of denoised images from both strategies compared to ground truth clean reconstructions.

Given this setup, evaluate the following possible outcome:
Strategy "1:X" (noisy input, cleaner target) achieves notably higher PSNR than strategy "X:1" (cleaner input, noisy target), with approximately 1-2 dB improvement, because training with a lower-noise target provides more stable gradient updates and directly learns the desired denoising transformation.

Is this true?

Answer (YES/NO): NO